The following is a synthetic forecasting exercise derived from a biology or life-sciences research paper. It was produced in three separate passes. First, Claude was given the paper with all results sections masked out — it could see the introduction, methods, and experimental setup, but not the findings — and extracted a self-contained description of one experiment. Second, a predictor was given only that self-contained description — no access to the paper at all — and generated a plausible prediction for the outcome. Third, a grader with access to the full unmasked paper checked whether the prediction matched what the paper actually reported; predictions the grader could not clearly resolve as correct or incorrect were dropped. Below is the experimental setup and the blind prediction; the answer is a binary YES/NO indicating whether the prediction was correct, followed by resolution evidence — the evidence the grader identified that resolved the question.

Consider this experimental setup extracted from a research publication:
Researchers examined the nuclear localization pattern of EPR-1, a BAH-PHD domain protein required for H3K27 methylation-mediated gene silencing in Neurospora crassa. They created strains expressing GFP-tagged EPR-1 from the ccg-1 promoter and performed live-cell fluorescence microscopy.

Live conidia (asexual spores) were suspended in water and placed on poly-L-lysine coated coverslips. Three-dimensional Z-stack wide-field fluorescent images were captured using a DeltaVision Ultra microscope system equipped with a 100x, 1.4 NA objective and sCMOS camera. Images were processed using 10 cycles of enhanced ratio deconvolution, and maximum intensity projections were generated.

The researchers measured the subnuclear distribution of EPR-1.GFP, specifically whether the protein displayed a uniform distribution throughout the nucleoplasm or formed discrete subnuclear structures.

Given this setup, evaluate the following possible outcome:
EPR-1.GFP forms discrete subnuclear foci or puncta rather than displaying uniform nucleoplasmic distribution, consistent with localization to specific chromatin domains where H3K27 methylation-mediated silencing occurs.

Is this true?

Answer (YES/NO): YES